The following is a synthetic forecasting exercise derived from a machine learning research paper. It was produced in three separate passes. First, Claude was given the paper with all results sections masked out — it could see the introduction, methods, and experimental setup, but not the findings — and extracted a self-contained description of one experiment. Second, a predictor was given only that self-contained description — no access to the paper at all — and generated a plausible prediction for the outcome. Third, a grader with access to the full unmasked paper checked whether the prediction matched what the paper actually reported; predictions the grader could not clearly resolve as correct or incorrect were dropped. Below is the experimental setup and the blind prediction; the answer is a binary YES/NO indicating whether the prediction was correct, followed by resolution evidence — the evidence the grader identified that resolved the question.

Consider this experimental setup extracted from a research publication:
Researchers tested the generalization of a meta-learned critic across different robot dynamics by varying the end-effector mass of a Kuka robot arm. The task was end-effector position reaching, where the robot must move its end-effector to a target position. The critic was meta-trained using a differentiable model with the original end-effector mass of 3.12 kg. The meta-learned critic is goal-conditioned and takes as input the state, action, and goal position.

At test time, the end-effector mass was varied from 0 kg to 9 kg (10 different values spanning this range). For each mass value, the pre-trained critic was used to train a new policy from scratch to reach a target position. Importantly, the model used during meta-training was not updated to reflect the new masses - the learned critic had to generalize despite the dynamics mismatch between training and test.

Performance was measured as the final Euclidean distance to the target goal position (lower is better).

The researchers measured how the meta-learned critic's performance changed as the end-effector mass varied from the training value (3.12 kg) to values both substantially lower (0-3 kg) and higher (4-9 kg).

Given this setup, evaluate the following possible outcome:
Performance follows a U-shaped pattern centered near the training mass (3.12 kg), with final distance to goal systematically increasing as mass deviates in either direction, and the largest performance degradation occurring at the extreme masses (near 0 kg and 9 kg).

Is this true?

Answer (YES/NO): NO